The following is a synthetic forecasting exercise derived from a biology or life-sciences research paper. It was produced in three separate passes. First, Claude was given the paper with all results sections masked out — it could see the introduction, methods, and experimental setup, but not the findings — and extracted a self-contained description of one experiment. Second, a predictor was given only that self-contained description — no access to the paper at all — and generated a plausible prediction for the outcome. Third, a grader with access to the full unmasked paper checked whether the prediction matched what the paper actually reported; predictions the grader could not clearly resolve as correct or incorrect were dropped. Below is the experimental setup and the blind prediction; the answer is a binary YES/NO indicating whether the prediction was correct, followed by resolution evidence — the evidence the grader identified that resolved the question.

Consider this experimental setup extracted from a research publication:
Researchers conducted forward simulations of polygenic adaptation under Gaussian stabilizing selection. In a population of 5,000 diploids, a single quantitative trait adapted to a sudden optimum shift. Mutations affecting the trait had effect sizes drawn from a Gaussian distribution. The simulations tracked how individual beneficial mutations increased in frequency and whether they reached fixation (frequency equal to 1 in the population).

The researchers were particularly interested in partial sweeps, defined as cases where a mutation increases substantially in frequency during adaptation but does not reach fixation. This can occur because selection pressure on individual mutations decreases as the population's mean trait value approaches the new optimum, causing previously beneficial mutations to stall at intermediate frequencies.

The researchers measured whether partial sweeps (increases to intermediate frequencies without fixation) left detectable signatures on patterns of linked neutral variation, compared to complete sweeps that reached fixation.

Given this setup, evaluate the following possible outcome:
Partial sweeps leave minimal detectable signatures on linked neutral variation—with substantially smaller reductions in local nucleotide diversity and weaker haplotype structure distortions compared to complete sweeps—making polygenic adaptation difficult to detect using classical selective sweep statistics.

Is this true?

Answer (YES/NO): YES